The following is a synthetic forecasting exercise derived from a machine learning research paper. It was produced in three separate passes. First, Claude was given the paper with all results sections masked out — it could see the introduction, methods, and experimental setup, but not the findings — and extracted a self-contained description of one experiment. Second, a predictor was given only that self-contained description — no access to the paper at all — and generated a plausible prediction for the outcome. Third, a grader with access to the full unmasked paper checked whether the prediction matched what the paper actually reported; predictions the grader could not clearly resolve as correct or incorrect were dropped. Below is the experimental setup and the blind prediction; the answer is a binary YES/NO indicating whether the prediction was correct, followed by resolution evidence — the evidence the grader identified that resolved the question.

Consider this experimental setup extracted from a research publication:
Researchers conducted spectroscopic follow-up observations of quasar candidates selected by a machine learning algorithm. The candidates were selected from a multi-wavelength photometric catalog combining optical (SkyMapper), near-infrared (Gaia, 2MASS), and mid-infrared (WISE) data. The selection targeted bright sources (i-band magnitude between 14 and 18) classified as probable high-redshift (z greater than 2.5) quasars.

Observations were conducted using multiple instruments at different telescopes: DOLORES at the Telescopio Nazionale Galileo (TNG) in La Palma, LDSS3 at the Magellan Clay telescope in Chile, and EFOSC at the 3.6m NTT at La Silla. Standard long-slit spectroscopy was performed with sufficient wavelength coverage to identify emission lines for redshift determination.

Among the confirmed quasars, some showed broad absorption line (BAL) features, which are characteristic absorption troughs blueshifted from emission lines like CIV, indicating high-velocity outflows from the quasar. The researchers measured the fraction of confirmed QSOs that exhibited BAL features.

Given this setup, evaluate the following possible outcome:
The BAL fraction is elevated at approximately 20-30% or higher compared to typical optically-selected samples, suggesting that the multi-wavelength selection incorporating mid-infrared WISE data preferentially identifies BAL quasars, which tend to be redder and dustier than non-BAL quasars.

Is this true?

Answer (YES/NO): NO